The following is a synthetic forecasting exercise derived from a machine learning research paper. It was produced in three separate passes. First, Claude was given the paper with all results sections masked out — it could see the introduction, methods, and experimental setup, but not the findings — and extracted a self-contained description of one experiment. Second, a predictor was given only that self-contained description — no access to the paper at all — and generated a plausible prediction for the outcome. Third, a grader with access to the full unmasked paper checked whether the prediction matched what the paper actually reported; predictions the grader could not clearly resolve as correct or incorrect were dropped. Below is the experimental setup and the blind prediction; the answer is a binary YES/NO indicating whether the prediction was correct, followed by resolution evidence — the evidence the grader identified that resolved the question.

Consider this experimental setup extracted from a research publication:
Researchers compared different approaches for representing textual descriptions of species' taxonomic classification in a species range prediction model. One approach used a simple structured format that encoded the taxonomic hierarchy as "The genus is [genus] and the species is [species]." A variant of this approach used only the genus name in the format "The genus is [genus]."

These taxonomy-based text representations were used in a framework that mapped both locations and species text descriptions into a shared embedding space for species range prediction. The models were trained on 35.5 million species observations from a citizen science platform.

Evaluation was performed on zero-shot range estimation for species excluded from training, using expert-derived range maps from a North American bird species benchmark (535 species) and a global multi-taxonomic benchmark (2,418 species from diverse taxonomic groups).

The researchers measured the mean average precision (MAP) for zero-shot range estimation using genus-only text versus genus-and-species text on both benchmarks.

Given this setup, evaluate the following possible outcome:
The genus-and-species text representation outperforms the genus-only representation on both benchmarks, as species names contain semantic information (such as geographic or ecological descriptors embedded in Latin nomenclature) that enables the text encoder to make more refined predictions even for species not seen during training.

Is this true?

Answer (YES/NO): YES